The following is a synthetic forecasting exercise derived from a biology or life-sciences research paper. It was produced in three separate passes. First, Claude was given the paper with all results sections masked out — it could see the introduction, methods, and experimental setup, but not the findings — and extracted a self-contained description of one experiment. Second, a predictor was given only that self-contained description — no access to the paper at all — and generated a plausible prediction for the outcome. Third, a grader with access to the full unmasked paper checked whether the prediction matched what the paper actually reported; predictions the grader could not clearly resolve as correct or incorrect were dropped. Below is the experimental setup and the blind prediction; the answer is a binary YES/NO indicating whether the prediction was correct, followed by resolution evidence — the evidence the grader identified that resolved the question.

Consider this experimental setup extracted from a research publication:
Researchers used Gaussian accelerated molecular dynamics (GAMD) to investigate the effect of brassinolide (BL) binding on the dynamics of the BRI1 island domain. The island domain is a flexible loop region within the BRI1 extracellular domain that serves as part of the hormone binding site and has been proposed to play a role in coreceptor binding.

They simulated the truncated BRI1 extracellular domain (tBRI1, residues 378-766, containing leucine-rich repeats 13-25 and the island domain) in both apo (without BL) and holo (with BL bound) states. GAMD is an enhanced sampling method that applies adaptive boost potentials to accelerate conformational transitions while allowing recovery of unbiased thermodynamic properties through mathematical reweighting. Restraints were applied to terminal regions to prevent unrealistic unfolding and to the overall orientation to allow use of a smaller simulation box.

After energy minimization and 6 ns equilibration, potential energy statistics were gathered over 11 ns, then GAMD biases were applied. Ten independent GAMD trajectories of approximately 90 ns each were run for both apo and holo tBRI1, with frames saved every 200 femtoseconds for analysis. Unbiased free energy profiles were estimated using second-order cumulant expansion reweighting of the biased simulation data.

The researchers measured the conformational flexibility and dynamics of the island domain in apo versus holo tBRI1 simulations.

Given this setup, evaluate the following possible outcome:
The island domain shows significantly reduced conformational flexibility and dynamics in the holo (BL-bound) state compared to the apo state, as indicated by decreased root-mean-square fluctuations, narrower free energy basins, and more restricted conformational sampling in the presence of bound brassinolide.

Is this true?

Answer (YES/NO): YES